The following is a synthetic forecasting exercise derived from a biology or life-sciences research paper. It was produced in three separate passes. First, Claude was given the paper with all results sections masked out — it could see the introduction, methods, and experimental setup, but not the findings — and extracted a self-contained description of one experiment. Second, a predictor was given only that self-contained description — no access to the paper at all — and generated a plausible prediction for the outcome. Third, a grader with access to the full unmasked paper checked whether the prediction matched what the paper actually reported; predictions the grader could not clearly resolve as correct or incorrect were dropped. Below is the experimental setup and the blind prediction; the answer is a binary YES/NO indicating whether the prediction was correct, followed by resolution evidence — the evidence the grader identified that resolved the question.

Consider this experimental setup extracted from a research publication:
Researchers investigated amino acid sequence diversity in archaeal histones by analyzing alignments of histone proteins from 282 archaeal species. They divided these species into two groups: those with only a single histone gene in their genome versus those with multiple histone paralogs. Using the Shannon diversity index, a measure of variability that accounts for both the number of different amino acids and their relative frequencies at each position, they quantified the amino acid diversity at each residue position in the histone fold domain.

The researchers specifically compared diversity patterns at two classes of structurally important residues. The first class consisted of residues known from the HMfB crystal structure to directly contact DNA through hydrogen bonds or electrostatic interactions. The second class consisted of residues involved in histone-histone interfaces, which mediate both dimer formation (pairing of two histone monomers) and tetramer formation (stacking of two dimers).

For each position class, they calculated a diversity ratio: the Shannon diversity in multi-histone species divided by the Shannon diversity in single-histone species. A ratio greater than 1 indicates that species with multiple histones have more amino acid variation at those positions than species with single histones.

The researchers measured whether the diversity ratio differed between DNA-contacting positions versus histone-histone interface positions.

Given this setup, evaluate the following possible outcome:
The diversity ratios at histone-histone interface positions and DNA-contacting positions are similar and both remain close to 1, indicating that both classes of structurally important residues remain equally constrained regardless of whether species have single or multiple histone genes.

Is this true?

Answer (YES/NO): NO